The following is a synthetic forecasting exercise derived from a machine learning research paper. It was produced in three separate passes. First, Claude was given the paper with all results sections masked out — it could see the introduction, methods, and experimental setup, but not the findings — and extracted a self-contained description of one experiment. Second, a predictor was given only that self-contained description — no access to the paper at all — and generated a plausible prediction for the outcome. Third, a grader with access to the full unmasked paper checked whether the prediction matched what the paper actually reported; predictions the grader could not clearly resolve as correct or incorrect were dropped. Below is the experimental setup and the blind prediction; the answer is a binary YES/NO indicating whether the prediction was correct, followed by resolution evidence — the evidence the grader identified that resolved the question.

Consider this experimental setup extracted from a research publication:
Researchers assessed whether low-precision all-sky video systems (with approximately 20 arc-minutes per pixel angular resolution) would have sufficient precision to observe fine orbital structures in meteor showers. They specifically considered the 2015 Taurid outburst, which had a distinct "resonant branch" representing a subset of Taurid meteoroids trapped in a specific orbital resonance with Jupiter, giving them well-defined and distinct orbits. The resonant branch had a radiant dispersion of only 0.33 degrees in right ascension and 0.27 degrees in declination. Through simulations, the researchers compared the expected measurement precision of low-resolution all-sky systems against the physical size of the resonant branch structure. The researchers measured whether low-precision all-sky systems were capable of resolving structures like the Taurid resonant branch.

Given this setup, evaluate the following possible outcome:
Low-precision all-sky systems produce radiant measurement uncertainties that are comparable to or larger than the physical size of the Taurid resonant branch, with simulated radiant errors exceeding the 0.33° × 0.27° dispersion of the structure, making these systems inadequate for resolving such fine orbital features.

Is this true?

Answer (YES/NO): YES